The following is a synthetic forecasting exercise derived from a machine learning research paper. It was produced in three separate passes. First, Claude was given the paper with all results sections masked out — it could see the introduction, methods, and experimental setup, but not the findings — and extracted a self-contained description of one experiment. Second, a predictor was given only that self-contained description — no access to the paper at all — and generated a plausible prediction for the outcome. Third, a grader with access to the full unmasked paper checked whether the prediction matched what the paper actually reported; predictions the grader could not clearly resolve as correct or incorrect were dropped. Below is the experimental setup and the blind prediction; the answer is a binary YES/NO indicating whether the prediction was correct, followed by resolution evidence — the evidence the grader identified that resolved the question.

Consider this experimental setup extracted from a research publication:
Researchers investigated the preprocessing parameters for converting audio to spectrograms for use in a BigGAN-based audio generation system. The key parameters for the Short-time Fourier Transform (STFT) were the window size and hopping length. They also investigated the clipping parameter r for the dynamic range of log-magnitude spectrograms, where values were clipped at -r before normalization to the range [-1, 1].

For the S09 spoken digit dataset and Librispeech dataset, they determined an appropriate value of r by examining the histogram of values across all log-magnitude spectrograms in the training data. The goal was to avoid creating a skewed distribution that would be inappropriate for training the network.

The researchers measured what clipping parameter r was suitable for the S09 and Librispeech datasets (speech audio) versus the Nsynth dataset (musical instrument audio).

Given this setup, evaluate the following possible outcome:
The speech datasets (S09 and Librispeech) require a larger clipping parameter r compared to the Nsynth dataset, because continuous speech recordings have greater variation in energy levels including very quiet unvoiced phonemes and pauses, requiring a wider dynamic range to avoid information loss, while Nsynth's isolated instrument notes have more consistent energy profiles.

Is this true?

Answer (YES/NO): NO